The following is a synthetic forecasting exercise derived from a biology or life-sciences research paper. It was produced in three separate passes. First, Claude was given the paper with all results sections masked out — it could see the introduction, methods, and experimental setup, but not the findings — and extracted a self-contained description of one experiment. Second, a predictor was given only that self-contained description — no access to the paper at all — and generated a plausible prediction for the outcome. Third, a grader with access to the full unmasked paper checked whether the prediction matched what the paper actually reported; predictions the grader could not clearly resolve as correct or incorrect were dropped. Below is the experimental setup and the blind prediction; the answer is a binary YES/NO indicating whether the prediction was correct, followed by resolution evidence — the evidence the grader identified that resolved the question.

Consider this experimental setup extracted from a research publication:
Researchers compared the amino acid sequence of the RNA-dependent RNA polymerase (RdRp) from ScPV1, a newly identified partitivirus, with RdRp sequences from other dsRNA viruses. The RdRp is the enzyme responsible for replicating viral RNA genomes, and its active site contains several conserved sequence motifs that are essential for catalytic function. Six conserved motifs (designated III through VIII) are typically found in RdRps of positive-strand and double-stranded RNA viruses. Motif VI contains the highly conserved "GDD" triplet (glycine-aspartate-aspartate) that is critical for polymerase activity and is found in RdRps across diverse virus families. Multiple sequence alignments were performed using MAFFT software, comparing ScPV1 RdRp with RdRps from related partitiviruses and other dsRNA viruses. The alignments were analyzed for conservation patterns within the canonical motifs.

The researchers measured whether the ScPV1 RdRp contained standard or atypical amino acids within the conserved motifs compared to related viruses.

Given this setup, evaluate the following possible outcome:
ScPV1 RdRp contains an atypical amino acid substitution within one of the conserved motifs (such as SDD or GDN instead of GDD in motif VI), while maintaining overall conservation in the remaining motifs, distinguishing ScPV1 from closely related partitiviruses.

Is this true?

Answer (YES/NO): NO